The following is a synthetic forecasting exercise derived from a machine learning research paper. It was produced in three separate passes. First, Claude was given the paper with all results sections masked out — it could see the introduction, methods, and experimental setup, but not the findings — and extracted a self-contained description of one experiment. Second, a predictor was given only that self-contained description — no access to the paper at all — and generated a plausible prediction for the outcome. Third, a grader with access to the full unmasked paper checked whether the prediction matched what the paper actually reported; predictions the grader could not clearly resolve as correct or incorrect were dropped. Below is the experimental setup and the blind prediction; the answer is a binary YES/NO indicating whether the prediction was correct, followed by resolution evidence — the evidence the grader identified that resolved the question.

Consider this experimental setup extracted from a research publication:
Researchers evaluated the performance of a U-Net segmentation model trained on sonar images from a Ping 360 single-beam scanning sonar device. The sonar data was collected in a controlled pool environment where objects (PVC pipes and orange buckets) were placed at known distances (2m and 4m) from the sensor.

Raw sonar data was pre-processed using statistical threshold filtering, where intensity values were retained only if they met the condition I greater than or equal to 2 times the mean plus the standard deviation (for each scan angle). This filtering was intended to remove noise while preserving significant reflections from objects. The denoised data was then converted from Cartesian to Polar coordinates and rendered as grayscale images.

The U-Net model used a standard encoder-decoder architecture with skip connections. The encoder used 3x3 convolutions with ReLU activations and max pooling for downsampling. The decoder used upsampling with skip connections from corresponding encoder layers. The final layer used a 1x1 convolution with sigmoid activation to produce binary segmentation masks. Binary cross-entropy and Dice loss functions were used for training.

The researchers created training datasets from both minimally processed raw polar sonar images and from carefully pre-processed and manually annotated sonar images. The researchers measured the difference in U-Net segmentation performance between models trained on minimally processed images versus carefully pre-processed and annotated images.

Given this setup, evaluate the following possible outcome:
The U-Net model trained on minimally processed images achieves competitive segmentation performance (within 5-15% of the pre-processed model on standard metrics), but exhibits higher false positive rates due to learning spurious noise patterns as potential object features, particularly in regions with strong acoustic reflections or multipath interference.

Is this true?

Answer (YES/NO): NO